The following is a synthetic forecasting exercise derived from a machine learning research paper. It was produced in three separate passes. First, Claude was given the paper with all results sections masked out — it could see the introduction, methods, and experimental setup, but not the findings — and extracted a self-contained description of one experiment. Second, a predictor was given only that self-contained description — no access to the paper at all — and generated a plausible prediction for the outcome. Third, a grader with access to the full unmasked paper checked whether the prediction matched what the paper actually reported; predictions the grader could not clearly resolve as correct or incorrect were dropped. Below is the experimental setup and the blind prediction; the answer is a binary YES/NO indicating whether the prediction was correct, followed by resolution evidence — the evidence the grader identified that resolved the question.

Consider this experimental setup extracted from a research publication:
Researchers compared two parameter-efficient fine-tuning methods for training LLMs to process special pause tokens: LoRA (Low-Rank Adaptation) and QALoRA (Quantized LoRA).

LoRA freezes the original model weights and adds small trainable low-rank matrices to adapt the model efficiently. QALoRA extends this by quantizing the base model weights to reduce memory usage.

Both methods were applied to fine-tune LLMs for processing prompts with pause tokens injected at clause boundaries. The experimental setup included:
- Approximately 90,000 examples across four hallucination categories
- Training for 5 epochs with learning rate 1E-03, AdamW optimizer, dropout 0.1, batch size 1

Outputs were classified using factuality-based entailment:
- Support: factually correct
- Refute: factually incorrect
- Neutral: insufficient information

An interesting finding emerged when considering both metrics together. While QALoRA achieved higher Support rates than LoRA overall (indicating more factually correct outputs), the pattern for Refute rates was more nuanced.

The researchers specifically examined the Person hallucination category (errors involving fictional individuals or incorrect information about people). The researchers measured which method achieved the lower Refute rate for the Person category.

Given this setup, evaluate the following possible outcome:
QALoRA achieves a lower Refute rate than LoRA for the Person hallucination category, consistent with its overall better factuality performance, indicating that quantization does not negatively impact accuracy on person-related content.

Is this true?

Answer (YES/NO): NO